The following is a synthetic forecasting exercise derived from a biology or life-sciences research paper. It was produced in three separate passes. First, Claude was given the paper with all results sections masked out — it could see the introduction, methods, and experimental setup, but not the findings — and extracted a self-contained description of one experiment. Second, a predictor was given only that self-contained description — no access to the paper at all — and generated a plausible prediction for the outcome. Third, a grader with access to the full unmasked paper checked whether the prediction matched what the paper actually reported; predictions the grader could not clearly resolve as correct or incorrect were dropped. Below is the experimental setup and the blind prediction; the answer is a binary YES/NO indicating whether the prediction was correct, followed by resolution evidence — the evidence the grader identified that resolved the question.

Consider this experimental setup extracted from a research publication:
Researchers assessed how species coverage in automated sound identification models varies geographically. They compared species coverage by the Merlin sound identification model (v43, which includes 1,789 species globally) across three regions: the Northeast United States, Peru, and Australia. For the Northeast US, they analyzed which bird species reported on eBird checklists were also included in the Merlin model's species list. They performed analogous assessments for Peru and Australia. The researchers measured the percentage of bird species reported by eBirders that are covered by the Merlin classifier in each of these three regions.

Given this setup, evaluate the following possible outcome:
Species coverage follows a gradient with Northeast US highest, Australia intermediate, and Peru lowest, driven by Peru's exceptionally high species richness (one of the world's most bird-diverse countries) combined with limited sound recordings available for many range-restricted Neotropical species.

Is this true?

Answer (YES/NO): NO